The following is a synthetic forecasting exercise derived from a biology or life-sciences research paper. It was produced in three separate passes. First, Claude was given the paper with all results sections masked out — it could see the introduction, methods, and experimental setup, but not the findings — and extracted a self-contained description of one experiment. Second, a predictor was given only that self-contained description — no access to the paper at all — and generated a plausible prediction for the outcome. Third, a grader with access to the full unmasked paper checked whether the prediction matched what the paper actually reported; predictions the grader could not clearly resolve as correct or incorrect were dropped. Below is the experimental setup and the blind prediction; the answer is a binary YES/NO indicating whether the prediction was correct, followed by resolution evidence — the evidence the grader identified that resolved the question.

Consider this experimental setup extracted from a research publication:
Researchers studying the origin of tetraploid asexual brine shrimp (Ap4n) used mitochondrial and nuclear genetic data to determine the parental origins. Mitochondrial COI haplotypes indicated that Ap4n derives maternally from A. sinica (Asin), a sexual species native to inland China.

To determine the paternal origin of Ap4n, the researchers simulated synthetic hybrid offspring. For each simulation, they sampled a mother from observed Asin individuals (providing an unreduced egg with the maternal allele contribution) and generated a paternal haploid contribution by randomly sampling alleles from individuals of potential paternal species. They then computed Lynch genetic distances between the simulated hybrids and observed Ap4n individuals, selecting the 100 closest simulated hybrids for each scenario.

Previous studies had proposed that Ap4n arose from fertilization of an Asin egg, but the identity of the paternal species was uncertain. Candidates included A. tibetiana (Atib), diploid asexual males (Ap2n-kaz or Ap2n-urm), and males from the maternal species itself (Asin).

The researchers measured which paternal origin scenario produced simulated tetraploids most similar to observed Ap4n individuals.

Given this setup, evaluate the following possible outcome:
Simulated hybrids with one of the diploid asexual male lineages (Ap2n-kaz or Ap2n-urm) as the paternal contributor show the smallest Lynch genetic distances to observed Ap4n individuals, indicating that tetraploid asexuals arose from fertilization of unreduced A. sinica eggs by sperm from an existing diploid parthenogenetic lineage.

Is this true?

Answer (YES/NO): NO